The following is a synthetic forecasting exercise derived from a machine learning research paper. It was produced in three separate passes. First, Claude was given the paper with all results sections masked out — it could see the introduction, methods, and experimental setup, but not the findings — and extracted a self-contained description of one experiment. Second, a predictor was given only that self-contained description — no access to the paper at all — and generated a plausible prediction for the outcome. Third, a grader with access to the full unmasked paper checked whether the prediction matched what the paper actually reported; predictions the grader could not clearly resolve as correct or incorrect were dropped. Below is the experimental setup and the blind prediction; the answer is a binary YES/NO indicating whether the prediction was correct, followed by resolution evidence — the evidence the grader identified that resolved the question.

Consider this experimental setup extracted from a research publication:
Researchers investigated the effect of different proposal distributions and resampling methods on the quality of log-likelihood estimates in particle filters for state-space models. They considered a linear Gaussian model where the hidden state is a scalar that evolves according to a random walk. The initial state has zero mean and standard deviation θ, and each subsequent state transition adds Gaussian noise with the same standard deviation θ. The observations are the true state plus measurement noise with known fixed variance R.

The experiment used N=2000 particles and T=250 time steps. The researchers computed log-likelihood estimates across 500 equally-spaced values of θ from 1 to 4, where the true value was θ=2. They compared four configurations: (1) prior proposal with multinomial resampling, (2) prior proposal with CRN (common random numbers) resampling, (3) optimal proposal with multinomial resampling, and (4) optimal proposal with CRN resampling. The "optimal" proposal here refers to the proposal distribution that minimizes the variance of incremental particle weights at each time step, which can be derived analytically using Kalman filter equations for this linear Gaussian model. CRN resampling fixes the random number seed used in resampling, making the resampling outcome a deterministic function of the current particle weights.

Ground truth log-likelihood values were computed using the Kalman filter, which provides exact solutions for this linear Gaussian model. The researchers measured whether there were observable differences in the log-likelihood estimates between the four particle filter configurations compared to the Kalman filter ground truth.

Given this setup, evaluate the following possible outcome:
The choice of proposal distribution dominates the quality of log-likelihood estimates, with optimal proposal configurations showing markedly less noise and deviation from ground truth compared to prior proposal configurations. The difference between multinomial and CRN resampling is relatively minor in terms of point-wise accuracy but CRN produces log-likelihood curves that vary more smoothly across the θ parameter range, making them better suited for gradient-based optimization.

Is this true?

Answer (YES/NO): NO